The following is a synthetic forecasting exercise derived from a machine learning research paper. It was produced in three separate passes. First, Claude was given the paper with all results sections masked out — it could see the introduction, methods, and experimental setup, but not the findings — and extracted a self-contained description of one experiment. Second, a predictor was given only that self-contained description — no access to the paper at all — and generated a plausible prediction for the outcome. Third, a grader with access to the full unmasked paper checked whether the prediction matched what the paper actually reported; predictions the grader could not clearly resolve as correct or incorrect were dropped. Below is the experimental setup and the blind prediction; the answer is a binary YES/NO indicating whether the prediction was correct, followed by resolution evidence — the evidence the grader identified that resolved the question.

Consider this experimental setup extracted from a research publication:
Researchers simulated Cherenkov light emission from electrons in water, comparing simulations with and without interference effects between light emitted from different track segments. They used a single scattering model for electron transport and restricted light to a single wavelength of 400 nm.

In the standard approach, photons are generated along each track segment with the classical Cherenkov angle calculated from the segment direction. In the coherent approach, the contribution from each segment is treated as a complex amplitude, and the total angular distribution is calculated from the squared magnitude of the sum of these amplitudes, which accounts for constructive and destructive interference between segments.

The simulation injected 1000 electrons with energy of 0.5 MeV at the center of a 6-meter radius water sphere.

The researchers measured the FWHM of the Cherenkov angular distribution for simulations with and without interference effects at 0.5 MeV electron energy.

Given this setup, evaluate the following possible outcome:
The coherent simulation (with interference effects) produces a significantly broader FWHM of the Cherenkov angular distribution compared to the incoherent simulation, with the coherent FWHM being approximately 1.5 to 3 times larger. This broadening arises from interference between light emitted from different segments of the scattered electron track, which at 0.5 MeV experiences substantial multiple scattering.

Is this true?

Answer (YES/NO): NO